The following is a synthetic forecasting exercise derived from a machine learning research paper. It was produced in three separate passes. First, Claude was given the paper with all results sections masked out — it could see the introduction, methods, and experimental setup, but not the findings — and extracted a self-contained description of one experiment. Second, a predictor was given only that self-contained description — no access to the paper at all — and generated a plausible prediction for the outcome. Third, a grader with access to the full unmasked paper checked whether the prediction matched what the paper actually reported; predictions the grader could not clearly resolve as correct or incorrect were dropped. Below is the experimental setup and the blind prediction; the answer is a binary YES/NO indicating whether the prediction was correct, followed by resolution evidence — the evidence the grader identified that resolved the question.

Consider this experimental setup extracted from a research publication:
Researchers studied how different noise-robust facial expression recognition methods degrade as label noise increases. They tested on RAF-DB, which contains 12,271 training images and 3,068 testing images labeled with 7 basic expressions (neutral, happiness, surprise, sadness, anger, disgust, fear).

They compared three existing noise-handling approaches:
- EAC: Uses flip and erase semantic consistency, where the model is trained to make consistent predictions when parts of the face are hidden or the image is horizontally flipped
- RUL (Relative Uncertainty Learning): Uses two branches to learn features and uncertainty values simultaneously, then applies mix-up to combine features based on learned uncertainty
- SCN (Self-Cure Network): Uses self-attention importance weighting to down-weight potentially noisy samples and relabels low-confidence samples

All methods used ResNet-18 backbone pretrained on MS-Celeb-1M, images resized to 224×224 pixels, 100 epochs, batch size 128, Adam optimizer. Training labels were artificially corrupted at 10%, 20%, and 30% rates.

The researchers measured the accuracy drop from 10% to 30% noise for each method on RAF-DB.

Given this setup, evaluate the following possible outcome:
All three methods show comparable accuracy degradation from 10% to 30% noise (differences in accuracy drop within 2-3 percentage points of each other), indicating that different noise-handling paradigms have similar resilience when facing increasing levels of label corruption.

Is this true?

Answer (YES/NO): NO